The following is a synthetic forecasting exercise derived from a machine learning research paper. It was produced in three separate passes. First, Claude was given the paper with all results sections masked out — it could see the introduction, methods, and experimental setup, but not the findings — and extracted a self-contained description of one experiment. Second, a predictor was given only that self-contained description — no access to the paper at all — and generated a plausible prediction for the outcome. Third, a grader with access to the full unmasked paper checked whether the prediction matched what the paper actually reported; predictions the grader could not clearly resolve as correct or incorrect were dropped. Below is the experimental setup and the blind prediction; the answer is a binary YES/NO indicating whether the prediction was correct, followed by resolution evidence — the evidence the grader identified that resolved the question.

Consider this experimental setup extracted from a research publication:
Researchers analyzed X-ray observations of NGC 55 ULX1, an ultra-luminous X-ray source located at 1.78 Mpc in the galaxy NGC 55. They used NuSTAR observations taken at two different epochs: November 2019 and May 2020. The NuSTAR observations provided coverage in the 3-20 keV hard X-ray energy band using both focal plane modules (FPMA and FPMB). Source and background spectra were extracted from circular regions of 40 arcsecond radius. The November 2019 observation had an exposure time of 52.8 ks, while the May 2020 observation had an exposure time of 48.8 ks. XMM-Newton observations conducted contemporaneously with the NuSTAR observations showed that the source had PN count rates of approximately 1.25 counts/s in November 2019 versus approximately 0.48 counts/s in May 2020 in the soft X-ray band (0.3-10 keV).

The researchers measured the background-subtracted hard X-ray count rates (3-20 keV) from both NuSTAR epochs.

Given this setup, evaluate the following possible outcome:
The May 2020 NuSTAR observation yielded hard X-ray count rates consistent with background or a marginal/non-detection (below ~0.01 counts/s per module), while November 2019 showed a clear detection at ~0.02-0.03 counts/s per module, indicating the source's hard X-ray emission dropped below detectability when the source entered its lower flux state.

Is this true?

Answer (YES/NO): NO